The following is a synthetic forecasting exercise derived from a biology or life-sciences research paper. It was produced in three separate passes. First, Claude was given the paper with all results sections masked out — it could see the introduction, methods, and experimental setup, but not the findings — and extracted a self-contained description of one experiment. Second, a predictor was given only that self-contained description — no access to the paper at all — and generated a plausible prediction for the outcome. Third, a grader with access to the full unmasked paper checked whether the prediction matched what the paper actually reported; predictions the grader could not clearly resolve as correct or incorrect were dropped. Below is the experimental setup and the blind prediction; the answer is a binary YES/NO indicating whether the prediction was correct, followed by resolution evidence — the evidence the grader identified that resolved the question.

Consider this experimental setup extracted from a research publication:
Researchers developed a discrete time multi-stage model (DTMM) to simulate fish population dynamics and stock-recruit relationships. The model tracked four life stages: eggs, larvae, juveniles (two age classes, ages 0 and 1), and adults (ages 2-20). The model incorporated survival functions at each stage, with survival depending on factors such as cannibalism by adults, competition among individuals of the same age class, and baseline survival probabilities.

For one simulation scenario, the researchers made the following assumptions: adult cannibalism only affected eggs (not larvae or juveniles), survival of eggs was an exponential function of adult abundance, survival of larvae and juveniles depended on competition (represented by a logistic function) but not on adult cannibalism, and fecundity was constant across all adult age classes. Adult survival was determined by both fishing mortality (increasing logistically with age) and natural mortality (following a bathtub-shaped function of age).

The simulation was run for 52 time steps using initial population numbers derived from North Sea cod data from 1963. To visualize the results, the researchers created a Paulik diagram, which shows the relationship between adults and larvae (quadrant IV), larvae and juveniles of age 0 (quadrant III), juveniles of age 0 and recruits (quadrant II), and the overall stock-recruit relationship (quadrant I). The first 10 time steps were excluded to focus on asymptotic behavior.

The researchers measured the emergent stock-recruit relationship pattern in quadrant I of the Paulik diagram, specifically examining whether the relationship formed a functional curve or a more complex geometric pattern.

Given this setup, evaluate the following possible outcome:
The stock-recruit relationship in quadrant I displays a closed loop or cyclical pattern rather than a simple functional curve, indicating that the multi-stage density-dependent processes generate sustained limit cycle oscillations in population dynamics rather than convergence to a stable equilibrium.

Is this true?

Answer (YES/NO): NO